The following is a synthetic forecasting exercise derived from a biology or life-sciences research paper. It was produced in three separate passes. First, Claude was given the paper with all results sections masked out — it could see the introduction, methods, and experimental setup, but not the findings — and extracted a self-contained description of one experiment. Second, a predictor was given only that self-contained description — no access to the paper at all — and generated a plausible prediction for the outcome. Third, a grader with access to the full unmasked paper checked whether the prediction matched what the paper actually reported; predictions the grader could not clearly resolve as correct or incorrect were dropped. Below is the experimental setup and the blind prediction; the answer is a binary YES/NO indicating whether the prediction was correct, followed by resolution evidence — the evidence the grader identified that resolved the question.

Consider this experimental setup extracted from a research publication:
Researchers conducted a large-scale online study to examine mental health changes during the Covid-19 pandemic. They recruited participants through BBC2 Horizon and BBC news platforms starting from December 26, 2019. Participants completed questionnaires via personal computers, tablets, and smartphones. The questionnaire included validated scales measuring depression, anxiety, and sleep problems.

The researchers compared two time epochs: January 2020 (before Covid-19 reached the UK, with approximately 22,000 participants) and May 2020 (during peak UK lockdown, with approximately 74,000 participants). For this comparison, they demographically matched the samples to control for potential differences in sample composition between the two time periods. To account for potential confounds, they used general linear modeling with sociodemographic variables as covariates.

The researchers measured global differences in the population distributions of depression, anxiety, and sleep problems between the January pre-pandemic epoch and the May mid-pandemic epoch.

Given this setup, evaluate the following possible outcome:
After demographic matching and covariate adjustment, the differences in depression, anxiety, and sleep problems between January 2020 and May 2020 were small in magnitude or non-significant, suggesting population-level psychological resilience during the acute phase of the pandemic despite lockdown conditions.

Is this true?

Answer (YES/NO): NO